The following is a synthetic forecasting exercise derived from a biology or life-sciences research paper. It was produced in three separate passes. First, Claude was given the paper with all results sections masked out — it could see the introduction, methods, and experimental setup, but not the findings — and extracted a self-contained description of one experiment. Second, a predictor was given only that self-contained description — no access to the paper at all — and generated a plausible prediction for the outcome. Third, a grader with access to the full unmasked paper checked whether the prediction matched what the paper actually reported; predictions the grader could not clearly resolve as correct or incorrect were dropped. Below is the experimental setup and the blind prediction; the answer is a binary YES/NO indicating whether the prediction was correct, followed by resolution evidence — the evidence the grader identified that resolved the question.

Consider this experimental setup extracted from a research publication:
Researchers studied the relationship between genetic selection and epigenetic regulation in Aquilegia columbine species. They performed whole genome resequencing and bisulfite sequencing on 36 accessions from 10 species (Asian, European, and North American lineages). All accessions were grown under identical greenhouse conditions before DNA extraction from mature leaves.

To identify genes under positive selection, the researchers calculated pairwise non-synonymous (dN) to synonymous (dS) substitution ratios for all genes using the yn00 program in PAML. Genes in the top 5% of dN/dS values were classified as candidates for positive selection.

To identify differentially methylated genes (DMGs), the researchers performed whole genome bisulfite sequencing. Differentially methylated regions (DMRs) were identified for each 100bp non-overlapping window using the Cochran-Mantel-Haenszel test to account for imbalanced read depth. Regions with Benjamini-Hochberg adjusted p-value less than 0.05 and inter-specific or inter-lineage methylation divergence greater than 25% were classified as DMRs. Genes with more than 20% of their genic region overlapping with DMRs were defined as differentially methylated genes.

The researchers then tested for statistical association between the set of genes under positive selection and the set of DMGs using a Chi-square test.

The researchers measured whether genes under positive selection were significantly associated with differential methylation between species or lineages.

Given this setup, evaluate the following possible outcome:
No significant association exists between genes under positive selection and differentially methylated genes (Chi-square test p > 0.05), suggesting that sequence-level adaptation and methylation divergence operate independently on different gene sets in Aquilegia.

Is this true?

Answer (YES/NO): NO